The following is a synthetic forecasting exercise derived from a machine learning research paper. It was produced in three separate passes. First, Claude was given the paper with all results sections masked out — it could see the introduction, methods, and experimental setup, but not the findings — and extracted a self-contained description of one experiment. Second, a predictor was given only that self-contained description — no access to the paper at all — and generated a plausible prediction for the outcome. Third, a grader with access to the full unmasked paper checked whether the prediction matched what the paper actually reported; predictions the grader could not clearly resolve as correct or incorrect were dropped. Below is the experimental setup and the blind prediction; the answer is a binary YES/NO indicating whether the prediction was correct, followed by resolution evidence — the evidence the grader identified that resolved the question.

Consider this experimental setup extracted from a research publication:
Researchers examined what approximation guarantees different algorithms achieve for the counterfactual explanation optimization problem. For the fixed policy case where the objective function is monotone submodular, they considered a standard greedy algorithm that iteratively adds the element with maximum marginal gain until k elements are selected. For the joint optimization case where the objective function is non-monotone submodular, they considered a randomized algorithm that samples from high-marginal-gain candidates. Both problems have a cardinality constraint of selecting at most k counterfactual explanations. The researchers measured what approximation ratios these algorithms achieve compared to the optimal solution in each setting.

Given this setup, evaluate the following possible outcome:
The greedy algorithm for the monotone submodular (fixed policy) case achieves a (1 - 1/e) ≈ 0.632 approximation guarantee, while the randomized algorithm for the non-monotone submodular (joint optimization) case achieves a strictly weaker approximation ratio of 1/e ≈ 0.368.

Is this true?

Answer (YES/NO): YES